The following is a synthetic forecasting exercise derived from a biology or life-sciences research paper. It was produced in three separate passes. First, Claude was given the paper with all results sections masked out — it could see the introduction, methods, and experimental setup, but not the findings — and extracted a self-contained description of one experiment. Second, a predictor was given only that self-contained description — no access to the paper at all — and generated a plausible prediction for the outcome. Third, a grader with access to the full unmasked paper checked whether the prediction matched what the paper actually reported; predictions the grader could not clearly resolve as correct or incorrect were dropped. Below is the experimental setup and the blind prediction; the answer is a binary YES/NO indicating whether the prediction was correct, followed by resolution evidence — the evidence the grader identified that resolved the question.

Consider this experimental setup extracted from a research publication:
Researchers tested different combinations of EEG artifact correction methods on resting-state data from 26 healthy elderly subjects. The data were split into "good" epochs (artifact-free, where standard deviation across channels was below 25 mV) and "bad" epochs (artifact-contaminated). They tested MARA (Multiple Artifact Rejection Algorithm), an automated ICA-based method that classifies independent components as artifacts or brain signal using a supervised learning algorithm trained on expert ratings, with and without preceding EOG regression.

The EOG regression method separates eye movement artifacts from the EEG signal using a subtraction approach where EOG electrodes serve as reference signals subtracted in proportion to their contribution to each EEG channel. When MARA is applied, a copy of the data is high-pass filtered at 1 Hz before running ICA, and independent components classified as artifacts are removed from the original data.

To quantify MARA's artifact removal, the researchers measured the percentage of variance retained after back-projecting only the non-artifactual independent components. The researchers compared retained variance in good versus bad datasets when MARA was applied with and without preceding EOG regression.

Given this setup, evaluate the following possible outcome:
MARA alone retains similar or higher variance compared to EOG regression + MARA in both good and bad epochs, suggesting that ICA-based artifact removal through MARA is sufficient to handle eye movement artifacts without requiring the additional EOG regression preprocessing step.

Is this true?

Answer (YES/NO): NO